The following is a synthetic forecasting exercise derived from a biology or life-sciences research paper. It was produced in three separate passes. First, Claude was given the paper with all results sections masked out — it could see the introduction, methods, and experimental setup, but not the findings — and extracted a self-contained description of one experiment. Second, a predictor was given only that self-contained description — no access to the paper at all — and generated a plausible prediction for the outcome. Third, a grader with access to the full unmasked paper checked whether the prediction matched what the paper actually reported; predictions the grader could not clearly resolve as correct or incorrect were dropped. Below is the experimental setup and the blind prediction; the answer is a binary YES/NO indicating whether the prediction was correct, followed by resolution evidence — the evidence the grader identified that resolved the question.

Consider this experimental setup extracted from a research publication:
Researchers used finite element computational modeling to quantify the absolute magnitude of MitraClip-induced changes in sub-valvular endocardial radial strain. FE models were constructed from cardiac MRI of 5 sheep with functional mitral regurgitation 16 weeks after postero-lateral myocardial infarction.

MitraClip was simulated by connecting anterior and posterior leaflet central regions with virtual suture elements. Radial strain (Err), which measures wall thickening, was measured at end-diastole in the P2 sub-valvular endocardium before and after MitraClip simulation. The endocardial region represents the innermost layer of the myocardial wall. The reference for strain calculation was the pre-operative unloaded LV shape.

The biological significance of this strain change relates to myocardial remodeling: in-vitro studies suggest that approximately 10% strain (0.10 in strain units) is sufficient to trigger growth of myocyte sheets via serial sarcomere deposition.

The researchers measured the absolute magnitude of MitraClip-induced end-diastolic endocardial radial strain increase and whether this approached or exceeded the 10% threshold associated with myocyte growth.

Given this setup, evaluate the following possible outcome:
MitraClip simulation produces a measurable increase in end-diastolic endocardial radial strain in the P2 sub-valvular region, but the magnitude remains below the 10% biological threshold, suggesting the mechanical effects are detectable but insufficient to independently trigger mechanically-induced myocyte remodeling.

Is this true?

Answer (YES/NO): NO